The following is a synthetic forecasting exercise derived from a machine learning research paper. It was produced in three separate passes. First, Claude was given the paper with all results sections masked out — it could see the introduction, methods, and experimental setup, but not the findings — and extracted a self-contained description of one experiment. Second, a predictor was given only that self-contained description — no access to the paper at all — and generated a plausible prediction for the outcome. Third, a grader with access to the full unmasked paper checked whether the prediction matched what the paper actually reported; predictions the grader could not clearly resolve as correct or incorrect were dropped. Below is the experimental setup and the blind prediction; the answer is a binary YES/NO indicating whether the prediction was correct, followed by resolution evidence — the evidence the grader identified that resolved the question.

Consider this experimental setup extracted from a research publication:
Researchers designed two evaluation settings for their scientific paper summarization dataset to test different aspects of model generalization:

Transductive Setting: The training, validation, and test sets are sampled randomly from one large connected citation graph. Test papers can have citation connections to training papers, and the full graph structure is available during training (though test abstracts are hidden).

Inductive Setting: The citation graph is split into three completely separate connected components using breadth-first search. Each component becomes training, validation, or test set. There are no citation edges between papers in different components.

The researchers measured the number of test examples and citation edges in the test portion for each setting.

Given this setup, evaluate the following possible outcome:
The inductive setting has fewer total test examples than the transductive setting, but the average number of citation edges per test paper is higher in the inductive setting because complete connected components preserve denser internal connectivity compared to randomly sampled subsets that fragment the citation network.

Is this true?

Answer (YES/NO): NO